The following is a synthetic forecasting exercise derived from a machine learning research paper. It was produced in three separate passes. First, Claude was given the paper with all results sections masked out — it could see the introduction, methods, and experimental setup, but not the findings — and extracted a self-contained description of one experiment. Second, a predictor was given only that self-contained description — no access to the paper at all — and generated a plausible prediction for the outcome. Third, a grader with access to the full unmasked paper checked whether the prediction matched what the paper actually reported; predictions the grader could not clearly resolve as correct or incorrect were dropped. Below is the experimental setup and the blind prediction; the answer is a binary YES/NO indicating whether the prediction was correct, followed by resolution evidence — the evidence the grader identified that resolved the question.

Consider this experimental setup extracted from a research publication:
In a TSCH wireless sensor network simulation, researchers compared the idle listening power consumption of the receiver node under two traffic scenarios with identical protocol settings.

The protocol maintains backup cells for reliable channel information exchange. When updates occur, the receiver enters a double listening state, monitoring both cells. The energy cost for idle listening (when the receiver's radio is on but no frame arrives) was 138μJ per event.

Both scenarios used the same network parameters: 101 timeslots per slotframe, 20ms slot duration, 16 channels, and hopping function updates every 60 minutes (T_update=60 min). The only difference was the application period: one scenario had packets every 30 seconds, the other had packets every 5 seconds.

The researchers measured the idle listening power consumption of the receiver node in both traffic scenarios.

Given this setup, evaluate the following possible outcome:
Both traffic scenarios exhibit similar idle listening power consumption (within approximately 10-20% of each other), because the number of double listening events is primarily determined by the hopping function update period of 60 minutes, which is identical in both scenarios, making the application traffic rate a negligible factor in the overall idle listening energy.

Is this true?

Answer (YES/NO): NO